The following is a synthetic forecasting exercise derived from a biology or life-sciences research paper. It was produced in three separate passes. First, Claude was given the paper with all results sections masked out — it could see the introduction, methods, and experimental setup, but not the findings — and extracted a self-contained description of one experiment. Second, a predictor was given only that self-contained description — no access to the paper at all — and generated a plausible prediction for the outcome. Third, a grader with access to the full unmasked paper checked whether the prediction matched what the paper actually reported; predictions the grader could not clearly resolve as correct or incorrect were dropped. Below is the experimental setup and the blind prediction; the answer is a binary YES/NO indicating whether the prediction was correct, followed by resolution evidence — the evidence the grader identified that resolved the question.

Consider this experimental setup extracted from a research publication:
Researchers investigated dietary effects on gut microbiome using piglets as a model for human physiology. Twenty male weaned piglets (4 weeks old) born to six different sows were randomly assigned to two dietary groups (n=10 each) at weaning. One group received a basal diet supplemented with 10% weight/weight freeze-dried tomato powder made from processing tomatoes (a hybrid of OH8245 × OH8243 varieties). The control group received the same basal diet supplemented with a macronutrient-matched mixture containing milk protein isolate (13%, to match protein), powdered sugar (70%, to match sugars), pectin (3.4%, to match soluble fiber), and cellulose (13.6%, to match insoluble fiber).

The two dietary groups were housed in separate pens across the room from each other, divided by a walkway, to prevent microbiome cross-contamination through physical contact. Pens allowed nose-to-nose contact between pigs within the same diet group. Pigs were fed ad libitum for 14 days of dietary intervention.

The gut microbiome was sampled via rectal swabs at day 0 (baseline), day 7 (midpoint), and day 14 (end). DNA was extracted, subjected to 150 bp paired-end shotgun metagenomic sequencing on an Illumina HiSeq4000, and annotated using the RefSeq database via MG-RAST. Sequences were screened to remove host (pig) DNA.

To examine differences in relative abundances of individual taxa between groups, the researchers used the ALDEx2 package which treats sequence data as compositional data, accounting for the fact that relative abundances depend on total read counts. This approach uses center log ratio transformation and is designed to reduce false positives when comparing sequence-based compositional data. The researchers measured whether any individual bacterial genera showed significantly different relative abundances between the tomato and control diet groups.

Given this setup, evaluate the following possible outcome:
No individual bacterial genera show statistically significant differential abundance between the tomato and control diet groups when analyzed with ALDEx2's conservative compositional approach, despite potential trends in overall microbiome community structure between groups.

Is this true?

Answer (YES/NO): NO